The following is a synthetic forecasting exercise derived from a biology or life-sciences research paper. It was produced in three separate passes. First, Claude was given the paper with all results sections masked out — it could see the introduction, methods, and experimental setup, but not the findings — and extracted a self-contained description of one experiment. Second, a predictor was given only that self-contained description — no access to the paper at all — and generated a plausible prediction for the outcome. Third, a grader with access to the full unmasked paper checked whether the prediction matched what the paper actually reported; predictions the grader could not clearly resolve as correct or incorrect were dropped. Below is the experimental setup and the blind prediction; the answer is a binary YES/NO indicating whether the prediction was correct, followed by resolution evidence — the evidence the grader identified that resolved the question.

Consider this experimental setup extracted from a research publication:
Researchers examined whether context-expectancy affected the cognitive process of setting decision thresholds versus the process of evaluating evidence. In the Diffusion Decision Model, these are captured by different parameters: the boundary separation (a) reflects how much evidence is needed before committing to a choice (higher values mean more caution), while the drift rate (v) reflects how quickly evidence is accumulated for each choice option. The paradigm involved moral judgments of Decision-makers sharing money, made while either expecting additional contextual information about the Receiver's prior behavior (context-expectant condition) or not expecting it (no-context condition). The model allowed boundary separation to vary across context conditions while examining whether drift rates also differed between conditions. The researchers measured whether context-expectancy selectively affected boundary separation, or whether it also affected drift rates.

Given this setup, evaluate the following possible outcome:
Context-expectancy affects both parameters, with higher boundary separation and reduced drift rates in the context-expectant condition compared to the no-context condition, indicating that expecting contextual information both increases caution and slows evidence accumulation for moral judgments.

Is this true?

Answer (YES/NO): NO